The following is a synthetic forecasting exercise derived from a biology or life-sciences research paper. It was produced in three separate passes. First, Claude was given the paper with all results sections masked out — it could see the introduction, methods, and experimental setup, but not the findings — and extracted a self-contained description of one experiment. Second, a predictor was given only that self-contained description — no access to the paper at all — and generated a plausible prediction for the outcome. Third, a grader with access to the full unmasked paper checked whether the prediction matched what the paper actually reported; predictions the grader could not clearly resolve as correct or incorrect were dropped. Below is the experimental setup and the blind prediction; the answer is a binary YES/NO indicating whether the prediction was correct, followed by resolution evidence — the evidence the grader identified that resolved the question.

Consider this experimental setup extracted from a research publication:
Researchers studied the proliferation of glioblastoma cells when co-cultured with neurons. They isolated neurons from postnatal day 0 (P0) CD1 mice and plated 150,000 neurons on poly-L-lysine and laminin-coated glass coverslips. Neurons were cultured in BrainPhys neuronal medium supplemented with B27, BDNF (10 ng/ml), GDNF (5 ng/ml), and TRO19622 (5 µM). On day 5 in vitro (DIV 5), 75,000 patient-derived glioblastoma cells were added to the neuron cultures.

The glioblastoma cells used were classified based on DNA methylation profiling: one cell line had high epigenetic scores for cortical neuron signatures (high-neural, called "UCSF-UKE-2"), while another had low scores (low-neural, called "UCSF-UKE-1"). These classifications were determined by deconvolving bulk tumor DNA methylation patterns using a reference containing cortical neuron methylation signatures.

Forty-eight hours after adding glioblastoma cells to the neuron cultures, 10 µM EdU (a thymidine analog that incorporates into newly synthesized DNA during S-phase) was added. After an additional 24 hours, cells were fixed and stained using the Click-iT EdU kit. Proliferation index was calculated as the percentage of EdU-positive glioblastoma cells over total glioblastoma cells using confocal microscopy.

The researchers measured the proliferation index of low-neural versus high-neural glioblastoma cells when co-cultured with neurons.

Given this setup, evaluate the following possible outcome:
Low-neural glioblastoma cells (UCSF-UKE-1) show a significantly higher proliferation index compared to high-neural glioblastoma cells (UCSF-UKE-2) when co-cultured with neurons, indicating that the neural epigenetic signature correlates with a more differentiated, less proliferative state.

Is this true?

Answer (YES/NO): NO